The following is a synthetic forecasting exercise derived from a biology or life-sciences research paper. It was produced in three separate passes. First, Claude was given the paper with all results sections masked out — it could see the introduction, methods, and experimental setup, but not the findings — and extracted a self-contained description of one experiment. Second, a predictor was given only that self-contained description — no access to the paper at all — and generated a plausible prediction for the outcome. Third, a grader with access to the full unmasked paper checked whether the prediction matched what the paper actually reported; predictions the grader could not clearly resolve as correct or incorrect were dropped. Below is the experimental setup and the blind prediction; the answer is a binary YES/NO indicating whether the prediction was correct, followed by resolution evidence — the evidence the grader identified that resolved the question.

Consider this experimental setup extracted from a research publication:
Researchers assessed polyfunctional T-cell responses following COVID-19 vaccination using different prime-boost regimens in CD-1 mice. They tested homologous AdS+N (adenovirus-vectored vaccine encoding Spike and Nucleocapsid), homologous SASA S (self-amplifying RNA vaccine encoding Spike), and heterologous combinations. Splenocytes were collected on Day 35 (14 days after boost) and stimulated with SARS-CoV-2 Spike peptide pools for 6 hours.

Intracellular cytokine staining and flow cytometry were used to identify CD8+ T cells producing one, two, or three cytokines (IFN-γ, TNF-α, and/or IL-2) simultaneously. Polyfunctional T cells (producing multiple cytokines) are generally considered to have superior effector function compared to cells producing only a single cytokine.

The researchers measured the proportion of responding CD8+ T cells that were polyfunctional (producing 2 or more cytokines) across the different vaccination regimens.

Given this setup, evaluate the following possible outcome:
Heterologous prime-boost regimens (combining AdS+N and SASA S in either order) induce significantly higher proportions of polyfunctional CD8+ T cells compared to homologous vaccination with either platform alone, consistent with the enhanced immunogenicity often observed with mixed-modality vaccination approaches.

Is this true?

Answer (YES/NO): NO